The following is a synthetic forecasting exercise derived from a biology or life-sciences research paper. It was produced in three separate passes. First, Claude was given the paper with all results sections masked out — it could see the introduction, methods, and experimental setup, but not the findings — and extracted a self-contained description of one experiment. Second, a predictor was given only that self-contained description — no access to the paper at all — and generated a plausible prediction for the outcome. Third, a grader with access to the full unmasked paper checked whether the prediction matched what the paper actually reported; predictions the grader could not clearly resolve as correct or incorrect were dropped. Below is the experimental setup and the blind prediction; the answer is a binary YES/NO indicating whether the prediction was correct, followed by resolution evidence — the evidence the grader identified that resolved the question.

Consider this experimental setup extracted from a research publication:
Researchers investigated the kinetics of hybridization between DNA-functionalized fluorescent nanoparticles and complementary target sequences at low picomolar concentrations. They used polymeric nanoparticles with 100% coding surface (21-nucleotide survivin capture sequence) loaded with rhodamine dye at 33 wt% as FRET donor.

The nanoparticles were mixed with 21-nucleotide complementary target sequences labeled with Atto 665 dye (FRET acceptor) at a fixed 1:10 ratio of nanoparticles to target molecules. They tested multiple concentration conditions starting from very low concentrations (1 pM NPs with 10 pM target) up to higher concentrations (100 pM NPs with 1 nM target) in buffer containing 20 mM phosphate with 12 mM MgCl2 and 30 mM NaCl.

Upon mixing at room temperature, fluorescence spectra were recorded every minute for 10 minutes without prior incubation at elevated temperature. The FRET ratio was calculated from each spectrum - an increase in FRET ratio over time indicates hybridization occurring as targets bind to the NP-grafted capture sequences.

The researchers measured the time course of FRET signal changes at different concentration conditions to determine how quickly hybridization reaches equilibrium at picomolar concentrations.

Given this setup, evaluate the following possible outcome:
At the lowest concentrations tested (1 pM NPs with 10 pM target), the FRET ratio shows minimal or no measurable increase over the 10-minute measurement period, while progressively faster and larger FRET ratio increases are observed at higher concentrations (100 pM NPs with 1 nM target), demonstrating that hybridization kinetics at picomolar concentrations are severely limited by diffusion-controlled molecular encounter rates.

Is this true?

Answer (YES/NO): NO